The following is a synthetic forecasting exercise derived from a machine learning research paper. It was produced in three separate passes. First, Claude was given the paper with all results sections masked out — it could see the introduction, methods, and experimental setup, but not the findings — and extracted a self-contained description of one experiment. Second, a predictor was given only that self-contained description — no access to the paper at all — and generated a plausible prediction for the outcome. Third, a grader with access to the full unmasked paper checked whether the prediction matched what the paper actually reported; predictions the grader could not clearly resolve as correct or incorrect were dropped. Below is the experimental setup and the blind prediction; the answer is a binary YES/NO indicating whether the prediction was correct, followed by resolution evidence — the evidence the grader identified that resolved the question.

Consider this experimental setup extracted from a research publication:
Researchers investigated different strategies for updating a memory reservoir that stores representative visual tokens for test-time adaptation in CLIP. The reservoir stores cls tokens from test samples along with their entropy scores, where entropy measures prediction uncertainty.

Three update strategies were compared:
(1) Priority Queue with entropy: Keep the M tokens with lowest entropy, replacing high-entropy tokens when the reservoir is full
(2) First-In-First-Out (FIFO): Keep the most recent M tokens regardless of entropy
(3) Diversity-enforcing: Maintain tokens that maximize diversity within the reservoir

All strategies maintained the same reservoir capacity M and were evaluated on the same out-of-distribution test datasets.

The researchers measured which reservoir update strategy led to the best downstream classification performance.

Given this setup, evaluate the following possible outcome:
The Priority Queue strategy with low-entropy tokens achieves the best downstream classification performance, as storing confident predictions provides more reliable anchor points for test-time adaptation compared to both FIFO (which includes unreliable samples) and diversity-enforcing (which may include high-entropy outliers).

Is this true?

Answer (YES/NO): NO